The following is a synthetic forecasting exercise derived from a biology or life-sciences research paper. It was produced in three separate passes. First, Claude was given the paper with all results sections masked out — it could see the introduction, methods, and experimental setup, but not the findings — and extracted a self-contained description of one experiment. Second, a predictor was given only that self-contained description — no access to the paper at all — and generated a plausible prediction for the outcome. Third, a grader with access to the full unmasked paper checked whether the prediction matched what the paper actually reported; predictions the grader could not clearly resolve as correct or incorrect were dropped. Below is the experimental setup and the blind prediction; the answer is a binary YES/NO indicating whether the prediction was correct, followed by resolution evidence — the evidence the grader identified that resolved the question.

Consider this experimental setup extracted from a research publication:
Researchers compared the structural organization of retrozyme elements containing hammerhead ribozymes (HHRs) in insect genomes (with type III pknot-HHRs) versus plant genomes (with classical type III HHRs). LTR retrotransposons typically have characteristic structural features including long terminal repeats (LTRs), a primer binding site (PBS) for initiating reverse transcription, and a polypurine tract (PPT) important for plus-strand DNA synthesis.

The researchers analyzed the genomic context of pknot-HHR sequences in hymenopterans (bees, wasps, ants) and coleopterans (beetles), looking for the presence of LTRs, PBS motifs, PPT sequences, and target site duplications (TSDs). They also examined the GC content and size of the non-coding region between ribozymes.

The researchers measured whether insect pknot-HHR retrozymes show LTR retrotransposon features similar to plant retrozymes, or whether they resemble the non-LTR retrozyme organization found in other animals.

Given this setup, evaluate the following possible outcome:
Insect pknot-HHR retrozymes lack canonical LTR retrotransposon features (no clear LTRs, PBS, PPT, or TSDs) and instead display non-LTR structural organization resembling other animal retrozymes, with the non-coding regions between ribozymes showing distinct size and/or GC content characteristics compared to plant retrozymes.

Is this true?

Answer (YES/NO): NO